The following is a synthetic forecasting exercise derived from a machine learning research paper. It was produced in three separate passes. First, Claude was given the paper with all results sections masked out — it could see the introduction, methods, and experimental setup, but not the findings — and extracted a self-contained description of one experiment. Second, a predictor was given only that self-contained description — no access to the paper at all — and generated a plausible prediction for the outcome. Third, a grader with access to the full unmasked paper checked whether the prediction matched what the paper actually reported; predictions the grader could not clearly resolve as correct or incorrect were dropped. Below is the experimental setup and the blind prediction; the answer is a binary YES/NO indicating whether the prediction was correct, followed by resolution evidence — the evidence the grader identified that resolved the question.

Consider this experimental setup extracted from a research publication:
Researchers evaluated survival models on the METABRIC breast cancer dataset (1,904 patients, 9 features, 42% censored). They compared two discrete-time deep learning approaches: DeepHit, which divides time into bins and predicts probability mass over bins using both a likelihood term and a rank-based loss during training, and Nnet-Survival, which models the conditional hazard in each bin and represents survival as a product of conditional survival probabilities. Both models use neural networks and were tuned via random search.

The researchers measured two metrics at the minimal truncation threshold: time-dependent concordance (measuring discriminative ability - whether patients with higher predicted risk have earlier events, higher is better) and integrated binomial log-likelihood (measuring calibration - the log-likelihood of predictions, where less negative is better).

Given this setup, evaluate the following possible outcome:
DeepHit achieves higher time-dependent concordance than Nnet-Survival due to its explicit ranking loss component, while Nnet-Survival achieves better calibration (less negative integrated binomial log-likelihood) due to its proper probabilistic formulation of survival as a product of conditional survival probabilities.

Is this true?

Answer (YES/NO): YES